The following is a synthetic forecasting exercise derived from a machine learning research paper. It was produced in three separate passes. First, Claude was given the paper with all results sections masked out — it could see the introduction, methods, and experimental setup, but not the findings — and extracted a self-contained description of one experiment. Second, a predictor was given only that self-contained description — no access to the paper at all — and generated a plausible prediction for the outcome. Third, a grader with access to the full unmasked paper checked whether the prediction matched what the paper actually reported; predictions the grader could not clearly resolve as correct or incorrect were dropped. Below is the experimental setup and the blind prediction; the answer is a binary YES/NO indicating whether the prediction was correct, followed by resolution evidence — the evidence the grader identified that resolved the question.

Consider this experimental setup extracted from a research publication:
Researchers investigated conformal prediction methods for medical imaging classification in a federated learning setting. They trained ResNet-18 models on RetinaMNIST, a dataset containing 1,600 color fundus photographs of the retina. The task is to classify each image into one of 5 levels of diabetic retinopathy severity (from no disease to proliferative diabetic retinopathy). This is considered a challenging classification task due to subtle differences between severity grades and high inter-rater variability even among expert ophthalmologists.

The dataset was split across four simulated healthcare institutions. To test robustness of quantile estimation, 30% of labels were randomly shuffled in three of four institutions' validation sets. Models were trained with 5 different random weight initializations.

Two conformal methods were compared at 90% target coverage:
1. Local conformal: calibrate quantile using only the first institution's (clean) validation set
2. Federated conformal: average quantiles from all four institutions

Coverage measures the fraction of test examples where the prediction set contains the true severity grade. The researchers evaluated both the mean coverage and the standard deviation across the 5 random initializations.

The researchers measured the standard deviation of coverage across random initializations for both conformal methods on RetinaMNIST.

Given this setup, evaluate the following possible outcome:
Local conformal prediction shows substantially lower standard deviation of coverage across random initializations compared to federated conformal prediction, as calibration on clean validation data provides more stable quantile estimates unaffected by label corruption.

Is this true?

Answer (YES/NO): NO